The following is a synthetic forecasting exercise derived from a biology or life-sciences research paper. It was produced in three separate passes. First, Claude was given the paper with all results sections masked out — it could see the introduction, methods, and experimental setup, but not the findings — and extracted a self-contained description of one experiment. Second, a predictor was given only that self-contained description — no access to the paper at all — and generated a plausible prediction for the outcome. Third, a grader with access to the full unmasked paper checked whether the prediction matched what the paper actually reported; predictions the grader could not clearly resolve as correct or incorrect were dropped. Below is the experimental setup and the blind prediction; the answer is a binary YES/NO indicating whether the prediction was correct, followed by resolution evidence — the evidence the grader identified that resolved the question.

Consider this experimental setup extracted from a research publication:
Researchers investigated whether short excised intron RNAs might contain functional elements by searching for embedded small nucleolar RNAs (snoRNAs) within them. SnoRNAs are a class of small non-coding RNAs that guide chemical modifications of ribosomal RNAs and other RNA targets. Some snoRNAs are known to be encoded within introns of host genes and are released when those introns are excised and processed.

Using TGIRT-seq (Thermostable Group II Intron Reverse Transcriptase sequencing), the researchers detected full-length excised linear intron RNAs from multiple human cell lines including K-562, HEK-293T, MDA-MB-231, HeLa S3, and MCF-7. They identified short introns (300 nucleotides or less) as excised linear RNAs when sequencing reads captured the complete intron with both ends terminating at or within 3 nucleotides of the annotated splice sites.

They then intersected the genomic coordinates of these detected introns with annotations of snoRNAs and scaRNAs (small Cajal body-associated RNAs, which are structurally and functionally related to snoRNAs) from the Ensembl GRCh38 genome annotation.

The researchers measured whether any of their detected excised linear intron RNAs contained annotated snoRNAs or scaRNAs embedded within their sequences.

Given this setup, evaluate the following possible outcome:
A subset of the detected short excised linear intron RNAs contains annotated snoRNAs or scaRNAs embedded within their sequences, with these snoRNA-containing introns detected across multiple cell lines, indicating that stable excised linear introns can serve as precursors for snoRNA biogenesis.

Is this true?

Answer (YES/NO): YES